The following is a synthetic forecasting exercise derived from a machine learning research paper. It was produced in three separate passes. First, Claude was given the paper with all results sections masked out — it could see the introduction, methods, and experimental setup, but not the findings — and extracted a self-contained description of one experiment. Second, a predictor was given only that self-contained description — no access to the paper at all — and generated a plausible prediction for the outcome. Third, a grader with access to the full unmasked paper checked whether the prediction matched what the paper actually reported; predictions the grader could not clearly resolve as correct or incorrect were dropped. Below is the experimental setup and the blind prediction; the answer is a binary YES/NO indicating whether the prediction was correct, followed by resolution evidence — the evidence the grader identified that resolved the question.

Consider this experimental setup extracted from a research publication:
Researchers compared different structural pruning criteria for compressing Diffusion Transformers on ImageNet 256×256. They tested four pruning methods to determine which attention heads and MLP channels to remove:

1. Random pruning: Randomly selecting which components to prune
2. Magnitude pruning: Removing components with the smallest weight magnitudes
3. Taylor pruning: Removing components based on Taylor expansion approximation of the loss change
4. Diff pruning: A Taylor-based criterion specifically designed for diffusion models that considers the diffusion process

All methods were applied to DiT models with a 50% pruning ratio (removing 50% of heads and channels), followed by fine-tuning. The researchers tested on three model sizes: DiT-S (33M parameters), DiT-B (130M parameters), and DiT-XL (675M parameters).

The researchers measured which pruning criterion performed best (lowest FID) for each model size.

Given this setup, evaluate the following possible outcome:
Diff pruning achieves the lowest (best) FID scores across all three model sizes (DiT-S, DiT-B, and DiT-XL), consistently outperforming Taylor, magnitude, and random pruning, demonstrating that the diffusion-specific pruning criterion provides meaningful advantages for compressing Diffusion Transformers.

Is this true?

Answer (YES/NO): NO